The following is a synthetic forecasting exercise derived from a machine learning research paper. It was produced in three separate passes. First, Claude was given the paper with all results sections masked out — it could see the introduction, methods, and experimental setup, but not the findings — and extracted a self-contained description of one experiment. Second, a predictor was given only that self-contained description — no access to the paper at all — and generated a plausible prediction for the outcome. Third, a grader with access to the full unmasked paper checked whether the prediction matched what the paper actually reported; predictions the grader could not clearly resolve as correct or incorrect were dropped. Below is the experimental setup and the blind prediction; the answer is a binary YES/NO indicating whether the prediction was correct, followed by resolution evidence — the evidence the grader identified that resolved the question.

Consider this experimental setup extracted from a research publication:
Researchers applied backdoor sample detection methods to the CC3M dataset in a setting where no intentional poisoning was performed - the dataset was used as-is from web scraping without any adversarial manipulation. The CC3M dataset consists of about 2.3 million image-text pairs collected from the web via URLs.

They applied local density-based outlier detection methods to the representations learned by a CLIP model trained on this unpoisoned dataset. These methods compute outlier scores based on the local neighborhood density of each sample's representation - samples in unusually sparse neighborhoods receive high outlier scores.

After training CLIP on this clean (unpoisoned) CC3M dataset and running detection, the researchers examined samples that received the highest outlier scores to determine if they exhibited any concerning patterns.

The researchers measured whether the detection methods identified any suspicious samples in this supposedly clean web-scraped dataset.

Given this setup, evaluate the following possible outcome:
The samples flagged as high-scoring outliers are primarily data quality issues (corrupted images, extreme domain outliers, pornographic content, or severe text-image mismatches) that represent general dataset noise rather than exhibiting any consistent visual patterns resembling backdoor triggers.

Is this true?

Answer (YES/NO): NO